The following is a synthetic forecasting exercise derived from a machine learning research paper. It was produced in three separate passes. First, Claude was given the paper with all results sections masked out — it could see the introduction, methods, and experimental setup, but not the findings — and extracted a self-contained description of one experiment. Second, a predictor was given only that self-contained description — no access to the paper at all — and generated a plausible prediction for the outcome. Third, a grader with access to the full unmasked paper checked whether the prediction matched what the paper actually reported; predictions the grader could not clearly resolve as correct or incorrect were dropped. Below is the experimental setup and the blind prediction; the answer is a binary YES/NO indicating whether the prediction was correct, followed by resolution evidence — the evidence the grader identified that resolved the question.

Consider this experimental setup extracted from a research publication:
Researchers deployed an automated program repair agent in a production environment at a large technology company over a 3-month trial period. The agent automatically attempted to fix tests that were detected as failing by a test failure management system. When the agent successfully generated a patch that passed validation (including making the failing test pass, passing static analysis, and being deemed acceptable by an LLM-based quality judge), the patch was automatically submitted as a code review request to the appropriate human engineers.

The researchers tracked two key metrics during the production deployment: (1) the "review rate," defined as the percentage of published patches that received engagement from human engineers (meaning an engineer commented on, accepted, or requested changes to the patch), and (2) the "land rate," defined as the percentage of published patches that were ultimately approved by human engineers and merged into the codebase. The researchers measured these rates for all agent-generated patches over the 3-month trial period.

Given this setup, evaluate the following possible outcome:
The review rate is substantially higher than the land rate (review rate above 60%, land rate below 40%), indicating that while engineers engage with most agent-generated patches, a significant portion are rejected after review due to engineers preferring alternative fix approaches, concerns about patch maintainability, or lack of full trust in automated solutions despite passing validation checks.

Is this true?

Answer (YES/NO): YES